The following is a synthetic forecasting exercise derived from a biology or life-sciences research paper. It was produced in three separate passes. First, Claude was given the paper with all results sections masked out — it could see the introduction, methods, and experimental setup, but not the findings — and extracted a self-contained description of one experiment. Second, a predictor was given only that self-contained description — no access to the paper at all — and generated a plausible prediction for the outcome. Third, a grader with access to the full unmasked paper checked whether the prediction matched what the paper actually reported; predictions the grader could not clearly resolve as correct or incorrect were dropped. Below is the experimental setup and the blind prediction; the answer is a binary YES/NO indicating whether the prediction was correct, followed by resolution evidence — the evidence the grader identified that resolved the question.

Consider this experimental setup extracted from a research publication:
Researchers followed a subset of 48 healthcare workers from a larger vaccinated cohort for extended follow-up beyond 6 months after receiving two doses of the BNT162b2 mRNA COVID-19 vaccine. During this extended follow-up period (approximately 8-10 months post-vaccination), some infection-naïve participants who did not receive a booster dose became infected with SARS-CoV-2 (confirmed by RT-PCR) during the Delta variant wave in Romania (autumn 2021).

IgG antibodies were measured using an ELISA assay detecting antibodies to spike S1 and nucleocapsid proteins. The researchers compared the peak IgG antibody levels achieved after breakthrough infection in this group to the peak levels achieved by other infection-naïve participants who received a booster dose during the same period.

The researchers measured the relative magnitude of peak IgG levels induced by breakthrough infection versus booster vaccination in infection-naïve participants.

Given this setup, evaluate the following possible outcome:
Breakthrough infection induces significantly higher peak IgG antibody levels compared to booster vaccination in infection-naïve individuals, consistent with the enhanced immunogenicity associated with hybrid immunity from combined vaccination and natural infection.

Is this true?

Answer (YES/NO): YES